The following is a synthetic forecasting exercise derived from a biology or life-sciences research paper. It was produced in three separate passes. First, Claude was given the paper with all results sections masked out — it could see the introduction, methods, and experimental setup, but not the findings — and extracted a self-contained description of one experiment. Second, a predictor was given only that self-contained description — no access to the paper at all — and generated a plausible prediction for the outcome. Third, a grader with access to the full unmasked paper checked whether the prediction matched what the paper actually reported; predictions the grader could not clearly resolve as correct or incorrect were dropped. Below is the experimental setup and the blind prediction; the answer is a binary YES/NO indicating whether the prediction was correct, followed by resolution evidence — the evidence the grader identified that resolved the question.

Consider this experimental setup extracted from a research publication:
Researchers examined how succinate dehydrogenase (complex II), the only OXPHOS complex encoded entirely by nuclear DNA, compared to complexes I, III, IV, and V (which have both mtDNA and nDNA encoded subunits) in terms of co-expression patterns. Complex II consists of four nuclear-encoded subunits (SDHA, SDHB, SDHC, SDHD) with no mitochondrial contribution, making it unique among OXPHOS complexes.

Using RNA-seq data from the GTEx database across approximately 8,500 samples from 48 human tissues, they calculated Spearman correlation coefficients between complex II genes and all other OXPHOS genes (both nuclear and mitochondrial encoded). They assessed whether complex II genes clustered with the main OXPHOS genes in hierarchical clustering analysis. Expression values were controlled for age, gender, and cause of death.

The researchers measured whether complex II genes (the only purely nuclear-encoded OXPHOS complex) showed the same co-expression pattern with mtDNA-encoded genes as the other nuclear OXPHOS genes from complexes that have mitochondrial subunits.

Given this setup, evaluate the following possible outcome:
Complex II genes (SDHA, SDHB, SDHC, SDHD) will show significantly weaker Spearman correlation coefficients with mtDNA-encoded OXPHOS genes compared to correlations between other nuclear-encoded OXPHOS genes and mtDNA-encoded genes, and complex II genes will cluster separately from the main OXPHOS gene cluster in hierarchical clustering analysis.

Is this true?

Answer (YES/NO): NO